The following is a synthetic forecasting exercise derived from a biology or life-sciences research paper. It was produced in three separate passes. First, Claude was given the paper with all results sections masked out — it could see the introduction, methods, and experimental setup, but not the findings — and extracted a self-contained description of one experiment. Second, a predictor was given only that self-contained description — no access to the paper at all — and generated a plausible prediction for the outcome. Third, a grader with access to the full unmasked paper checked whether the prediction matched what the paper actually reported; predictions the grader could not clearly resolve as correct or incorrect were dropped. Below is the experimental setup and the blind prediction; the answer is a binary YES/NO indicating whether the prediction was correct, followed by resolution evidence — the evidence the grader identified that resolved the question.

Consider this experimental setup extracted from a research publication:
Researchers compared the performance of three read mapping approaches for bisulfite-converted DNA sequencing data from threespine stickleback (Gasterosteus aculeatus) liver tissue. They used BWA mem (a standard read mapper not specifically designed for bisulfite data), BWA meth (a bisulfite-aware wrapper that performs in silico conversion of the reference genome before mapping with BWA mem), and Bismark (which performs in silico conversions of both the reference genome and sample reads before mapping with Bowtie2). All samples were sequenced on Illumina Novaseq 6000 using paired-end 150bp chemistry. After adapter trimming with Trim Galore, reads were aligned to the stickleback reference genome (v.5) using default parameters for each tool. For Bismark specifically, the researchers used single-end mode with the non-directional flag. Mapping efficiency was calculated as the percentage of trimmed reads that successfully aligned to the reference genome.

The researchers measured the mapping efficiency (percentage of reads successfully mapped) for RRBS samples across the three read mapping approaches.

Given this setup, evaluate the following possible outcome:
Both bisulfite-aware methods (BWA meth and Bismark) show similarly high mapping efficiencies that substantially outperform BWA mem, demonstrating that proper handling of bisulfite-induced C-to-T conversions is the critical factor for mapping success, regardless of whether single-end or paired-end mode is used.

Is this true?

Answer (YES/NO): NO